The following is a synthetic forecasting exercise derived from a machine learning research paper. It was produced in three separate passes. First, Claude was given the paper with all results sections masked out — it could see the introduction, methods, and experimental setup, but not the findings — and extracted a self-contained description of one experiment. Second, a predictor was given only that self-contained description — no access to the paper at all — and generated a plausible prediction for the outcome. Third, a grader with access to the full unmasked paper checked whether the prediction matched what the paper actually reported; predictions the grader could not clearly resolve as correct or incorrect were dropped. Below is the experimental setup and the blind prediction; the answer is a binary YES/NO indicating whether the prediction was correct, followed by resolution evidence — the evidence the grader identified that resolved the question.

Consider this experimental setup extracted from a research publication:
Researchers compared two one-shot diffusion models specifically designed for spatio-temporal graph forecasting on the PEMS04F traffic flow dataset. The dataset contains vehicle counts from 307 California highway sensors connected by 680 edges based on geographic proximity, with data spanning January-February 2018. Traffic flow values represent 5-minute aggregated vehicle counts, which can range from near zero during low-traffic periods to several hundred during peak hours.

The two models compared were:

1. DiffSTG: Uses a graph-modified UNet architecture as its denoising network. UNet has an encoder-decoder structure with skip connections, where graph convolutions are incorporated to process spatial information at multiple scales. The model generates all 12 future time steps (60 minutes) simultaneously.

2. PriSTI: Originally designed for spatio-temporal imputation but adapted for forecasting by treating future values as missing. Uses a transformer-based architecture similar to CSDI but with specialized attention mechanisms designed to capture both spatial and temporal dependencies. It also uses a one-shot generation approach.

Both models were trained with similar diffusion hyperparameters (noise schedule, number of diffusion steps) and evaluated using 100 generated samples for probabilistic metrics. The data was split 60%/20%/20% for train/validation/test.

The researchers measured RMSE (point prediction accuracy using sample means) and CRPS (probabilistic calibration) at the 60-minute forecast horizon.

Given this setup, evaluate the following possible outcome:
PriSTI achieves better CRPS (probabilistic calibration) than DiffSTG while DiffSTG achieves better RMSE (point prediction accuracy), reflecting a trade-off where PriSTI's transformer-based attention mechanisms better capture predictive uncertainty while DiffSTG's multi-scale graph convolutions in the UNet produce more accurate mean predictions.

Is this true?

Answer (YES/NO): NO